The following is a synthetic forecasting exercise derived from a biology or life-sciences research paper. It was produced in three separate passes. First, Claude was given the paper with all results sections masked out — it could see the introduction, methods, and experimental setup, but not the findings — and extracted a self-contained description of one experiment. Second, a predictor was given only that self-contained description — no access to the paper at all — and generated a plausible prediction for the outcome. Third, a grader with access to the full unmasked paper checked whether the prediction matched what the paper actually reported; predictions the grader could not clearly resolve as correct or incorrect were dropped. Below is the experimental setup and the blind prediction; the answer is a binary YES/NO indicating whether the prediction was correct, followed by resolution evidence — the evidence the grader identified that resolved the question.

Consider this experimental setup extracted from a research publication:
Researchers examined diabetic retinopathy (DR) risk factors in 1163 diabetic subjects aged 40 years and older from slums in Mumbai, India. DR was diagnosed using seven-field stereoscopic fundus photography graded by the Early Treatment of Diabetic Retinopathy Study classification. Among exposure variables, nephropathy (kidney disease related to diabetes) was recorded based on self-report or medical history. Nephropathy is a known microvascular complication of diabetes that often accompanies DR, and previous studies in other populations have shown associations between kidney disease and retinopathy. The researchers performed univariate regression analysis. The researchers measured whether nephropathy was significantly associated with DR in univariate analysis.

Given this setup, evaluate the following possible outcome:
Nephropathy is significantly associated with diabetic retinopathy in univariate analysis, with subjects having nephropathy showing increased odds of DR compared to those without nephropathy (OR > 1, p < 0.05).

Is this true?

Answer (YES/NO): NO